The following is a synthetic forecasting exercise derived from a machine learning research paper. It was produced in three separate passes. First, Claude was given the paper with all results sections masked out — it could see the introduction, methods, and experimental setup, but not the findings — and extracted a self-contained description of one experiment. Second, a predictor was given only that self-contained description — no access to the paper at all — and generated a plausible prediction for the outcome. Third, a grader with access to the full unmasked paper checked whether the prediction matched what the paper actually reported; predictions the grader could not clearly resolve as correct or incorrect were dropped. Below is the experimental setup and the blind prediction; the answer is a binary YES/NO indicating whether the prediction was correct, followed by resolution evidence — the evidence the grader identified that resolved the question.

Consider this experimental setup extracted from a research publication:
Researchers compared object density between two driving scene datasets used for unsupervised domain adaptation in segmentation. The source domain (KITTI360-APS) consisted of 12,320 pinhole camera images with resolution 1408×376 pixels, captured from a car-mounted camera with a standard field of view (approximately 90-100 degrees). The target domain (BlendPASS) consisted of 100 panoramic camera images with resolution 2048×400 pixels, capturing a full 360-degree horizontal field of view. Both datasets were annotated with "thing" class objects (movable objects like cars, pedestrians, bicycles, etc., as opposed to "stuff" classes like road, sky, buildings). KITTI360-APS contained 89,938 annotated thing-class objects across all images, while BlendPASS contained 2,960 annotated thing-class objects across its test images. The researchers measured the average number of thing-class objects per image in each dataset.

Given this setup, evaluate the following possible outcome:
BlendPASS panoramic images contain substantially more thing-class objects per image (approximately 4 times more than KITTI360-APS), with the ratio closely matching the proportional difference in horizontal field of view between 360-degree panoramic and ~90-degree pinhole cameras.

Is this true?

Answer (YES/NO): YES